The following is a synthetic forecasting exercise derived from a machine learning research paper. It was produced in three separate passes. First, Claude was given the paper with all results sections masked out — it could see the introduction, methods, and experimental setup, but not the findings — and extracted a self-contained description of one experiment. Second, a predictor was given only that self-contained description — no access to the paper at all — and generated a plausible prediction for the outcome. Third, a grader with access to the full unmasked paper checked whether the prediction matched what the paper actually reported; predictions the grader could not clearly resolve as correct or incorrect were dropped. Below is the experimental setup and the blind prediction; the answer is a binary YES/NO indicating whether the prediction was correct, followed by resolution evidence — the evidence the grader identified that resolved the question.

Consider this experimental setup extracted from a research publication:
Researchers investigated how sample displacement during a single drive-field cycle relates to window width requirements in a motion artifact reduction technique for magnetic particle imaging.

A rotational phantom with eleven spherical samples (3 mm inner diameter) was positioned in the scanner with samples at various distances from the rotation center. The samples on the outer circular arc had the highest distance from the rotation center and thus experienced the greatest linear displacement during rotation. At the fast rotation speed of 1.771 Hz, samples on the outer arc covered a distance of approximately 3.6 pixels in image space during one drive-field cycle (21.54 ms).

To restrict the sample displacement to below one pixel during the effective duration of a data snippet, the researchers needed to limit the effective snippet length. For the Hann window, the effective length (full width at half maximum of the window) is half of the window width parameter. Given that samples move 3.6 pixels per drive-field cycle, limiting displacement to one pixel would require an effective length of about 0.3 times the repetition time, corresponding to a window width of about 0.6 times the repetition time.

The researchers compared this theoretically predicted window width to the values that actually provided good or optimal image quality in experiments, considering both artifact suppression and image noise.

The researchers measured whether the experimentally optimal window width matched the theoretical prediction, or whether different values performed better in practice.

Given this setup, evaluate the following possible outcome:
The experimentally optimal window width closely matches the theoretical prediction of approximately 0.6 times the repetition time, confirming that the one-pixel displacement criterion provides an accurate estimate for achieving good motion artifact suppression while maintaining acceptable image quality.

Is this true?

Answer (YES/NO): NO